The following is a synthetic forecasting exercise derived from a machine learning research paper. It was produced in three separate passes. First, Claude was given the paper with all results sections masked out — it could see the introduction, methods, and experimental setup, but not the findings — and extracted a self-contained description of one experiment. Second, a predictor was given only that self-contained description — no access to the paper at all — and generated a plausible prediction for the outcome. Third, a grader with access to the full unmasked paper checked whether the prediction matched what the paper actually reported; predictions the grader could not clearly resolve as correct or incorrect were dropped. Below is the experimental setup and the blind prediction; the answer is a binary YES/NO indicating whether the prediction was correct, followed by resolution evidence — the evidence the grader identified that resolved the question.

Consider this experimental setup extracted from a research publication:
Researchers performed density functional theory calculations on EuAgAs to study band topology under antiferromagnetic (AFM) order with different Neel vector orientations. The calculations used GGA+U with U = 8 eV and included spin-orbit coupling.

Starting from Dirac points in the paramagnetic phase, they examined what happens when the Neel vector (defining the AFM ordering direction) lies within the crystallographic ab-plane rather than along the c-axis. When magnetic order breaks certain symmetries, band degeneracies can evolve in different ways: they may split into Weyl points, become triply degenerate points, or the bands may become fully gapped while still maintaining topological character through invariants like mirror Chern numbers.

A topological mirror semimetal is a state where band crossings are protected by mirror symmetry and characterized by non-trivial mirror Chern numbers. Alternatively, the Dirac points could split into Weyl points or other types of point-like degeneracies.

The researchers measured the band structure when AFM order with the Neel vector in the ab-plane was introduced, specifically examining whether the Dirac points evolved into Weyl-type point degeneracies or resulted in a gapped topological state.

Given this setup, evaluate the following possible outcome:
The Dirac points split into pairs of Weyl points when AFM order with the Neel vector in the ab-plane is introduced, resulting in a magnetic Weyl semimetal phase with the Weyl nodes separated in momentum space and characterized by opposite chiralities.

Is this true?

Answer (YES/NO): NO